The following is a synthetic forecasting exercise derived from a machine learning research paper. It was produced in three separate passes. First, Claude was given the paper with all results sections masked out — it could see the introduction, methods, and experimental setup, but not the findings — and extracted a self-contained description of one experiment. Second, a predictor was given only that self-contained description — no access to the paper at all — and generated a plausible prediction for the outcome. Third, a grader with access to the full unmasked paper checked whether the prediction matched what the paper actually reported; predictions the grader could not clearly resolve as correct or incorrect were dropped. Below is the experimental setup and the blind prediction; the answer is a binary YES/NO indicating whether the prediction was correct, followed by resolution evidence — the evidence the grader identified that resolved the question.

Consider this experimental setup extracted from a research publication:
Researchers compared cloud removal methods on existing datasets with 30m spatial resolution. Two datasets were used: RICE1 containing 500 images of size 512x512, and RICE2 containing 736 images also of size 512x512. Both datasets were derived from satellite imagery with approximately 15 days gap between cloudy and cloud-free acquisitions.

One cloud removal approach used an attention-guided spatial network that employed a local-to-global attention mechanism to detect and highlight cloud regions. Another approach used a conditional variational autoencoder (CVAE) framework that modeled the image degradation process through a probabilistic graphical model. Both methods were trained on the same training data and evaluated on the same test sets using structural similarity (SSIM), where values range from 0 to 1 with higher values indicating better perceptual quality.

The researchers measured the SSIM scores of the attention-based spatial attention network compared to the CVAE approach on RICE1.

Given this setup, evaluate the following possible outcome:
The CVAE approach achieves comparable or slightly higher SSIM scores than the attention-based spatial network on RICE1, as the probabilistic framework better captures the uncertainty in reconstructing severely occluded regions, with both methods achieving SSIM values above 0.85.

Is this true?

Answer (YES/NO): NO